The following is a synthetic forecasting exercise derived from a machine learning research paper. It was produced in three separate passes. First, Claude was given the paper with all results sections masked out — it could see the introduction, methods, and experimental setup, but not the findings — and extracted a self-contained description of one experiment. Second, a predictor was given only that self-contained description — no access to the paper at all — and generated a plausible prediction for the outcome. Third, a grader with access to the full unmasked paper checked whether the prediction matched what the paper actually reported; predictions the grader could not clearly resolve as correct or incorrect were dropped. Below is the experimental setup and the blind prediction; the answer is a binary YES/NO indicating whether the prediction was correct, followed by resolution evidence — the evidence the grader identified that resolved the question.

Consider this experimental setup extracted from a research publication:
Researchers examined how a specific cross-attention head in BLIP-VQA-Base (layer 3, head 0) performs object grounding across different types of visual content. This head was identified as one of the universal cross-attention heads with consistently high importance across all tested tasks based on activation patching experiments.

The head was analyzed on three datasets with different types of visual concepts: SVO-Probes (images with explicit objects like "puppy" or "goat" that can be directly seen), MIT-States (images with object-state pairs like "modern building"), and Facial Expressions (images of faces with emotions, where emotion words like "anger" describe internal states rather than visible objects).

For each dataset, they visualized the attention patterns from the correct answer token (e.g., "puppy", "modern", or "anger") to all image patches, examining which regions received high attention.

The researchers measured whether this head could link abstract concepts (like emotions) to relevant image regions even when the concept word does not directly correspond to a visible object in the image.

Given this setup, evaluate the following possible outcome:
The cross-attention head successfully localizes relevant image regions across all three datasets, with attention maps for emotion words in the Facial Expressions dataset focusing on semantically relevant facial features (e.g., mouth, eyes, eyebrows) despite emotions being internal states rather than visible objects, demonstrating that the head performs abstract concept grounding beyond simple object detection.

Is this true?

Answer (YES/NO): YES